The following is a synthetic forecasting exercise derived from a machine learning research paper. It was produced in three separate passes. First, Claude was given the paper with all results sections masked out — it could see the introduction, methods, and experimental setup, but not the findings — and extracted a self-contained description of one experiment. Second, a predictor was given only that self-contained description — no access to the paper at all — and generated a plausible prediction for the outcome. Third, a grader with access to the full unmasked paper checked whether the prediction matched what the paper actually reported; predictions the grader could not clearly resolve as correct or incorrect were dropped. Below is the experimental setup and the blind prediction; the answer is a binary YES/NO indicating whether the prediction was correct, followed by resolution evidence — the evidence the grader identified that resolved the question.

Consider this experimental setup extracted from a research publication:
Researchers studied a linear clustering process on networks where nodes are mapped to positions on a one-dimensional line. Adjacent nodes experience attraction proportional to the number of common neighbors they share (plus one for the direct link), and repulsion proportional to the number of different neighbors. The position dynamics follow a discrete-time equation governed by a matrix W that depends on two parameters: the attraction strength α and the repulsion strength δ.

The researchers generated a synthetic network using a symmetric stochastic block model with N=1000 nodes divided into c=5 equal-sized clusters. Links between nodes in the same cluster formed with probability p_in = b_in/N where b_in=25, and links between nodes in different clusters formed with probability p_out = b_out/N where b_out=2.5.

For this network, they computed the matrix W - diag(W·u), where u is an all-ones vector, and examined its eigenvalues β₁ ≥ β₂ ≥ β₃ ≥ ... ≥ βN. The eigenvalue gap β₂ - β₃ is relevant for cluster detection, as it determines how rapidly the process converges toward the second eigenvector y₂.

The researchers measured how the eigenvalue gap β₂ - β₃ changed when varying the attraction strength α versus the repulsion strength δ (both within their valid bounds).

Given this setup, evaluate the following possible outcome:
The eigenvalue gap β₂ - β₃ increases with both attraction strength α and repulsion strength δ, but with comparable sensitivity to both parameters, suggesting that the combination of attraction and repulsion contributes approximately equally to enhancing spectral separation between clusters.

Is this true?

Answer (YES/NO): NO